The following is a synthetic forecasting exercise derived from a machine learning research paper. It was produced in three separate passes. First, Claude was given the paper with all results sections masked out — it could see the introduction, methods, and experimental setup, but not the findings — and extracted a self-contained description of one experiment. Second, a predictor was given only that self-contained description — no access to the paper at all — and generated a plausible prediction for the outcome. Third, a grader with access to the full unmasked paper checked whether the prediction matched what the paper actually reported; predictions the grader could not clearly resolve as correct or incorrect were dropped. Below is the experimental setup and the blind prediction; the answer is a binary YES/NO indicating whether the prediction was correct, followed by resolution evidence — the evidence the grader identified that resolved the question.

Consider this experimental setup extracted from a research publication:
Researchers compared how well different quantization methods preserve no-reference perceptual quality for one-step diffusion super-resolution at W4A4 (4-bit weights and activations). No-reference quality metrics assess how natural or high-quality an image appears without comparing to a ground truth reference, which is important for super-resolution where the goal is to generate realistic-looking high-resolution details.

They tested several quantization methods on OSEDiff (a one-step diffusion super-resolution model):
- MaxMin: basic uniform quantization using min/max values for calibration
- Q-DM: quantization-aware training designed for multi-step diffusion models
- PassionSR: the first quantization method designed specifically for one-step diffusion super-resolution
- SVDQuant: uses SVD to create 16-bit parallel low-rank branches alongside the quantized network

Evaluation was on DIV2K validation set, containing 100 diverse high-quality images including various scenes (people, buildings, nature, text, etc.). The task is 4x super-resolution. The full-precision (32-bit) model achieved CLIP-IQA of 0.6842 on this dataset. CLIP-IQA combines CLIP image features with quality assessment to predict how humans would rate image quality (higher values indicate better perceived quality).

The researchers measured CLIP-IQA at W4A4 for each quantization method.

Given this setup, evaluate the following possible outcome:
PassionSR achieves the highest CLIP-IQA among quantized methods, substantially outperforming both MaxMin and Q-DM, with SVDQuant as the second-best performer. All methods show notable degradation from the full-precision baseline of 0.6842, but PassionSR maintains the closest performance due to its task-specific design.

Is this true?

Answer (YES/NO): NO